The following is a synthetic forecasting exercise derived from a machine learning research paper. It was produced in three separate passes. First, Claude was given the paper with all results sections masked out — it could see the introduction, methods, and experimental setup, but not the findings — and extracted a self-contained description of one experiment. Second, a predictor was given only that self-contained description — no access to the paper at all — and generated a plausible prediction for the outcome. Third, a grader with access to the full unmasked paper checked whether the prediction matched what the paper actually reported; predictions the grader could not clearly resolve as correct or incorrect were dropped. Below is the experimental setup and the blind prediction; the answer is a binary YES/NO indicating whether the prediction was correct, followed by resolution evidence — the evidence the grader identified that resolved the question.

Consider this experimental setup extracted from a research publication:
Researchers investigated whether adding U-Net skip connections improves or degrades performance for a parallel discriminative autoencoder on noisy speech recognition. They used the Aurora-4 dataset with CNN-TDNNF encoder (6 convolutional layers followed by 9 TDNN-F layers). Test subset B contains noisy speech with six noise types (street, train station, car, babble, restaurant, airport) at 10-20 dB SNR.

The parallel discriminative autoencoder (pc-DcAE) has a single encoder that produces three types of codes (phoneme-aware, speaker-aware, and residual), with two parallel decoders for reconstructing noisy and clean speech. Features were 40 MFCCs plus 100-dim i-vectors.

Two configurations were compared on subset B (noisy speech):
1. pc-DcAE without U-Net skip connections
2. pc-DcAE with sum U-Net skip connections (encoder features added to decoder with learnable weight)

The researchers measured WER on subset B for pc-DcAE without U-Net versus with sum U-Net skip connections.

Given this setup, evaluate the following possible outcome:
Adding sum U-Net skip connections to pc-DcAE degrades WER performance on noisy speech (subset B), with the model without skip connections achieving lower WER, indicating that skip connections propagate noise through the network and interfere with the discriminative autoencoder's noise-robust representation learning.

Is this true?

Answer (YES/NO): NO